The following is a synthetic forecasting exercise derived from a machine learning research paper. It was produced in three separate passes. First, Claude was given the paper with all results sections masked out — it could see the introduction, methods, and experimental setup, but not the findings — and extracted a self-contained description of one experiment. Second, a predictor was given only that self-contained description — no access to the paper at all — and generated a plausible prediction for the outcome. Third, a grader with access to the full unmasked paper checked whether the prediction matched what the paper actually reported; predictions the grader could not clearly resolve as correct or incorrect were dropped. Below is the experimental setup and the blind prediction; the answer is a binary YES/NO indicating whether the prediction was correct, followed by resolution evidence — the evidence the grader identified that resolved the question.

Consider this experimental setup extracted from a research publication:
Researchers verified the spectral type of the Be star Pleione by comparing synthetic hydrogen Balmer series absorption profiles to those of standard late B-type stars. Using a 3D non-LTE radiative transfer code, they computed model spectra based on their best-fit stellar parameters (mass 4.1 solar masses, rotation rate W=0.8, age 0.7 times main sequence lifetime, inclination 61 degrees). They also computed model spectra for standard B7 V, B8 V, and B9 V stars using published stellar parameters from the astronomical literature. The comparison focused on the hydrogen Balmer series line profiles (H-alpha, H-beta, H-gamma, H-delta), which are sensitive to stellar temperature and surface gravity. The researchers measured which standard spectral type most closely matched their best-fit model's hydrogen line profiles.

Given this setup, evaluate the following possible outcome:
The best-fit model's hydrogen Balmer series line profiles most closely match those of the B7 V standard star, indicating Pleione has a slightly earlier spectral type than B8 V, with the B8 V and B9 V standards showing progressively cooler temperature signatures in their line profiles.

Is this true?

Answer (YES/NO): NO